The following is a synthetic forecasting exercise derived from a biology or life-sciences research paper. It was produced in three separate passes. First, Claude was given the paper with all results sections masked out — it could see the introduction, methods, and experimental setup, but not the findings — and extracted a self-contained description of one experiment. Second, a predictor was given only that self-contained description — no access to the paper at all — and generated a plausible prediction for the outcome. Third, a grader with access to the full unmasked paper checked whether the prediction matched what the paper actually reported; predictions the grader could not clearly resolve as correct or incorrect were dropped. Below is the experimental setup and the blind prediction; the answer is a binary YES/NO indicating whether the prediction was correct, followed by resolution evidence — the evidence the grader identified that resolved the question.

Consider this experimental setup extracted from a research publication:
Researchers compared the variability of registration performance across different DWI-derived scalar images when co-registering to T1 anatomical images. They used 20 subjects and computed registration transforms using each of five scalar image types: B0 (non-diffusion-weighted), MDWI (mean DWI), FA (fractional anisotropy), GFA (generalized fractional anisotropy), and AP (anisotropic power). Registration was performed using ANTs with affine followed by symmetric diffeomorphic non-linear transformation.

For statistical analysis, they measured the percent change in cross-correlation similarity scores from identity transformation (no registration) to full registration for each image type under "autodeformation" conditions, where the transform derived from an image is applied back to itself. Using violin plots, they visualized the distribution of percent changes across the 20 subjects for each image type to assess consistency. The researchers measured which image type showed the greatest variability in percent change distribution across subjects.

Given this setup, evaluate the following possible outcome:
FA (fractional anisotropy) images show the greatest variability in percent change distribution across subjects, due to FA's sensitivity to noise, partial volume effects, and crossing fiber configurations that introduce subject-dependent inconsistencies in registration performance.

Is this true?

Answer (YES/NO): NO